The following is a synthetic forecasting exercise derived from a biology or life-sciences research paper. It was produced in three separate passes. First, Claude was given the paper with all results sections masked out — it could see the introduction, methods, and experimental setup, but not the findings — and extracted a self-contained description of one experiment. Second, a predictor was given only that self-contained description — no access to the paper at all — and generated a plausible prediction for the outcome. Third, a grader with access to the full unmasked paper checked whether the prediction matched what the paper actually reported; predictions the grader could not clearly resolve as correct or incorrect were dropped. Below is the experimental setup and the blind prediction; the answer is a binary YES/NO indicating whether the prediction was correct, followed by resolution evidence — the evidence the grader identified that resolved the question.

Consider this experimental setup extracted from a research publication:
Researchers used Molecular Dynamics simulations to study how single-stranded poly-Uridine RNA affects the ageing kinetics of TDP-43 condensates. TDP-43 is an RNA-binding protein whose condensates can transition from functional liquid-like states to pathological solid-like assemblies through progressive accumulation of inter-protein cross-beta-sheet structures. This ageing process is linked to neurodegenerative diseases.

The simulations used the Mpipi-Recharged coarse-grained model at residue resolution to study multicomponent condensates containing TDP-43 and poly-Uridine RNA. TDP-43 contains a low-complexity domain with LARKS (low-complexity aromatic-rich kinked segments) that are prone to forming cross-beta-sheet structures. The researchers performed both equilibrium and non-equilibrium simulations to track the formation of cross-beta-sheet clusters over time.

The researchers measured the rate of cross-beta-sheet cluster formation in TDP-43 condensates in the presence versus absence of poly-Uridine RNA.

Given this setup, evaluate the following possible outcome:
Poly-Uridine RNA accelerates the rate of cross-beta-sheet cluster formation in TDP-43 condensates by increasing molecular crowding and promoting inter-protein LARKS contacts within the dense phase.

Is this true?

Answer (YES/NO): NO